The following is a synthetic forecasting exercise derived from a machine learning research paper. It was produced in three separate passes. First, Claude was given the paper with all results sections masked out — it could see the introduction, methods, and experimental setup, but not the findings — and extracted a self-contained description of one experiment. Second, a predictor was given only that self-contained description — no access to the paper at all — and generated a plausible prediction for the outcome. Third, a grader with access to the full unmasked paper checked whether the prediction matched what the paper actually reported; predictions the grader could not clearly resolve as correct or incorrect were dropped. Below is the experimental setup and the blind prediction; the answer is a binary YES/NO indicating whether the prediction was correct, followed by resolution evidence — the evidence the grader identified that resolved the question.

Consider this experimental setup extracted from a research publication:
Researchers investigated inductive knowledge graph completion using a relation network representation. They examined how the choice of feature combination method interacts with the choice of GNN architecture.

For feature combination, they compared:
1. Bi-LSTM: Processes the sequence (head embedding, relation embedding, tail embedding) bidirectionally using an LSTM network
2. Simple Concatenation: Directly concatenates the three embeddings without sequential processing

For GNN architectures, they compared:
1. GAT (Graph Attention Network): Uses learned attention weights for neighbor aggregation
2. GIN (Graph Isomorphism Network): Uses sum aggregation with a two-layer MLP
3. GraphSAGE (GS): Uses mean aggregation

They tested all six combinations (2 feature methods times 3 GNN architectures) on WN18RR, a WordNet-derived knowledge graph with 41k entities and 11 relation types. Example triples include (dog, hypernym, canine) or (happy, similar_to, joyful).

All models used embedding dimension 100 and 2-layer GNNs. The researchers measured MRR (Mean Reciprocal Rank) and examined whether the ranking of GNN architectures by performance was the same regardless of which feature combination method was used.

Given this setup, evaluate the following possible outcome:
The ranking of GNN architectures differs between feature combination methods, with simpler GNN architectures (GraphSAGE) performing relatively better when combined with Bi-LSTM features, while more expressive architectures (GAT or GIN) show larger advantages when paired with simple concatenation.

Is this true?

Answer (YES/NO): NO